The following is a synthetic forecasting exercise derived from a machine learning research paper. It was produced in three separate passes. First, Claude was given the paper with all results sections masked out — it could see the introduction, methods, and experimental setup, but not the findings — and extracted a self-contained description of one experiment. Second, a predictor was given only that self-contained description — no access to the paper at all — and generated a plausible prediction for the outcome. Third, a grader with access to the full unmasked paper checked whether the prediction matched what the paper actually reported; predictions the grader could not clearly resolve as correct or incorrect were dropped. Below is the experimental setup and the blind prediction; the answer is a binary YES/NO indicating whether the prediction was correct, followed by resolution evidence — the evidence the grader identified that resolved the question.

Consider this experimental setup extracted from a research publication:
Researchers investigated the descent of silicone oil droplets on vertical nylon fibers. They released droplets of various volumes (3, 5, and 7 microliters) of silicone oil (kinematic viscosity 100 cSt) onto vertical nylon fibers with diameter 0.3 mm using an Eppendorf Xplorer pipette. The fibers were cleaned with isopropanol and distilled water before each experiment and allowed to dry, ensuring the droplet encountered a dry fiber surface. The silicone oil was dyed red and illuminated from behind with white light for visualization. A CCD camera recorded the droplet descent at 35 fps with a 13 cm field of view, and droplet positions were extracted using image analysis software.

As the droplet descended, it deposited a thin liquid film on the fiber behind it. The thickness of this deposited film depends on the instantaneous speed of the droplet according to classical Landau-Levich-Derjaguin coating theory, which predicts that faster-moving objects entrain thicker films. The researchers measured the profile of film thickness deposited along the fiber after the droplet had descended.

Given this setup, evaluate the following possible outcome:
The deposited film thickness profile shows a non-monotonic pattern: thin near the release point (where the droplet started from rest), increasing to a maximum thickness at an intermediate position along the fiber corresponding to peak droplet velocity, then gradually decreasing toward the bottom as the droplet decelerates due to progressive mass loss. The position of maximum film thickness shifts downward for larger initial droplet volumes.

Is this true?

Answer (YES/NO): NO